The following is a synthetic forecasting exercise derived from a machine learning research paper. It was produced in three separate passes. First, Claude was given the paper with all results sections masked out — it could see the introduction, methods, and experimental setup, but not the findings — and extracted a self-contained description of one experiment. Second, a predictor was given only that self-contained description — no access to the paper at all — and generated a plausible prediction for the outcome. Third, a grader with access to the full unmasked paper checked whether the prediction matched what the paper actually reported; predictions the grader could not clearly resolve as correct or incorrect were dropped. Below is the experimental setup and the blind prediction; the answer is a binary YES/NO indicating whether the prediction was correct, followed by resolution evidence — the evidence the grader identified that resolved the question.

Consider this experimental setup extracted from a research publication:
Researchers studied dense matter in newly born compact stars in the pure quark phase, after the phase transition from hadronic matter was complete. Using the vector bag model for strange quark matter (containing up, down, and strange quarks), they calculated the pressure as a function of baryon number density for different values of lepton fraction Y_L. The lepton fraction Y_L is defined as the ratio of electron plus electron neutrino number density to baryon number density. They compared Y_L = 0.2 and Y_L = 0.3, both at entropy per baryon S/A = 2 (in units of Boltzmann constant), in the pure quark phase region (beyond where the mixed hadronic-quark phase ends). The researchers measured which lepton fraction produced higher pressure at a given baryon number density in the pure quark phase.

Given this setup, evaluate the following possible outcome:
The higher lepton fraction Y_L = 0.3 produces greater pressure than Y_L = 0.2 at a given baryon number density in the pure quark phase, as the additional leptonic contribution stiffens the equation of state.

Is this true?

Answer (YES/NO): YES